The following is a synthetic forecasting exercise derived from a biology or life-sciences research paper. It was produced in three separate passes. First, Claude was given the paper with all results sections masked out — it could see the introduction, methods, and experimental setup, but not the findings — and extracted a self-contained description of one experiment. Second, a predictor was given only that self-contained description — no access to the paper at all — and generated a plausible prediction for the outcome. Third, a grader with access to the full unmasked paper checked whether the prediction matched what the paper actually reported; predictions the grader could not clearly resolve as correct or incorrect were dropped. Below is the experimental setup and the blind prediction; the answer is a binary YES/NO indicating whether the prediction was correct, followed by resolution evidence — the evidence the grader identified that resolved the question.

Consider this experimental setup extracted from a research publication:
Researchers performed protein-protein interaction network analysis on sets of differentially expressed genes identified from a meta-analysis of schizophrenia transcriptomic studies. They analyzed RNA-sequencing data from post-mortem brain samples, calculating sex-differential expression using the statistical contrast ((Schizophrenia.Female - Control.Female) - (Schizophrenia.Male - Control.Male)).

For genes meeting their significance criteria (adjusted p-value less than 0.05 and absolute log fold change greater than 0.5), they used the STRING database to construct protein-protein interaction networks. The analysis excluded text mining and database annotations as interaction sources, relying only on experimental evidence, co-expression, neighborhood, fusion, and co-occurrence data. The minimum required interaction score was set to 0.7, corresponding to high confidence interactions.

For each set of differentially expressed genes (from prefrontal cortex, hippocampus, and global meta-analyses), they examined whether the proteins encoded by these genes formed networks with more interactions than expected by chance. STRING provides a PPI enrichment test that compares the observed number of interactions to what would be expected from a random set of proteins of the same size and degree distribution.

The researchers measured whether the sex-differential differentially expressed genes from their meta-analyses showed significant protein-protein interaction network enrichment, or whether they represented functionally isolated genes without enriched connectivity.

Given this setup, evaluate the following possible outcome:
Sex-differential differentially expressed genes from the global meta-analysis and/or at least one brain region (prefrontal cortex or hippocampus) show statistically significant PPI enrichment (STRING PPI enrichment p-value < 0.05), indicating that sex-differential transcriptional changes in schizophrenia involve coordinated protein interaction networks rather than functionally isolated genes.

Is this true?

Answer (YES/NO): YES